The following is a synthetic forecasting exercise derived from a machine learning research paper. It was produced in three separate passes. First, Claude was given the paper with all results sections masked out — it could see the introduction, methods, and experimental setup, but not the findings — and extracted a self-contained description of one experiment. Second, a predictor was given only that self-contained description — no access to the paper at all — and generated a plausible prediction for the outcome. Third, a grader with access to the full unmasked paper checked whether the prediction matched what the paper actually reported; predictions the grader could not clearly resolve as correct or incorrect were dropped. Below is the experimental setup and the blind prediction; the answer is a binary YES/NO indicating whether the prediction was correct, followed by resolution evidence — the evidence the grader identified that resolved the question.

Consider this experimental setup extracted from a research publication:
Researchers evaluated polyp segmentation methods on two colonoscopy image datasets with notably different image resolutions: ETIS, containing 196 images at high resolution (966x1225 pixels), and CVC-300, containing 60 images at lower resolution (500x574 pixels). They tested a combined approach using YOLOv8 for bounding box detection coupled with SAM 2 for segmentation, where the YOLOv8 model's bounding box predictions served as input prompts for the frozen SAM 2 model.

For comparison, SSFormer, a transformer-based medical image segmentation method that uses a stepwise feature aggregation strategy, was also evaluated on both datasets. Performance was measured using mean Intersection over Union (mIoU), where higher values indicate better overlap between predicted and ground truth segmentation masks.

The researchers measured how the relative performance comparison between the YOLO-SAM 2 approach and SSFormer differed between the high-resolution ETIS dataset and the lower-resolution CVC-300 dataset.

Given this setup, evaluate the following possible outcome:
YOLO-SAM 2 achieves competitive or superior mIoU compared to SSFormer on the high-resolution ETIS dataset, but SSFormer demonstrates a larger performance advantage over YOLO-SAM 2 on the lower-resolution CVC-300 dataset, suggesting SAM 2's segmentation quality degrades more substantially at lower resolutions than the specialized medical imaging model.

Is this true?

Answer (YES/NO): YES